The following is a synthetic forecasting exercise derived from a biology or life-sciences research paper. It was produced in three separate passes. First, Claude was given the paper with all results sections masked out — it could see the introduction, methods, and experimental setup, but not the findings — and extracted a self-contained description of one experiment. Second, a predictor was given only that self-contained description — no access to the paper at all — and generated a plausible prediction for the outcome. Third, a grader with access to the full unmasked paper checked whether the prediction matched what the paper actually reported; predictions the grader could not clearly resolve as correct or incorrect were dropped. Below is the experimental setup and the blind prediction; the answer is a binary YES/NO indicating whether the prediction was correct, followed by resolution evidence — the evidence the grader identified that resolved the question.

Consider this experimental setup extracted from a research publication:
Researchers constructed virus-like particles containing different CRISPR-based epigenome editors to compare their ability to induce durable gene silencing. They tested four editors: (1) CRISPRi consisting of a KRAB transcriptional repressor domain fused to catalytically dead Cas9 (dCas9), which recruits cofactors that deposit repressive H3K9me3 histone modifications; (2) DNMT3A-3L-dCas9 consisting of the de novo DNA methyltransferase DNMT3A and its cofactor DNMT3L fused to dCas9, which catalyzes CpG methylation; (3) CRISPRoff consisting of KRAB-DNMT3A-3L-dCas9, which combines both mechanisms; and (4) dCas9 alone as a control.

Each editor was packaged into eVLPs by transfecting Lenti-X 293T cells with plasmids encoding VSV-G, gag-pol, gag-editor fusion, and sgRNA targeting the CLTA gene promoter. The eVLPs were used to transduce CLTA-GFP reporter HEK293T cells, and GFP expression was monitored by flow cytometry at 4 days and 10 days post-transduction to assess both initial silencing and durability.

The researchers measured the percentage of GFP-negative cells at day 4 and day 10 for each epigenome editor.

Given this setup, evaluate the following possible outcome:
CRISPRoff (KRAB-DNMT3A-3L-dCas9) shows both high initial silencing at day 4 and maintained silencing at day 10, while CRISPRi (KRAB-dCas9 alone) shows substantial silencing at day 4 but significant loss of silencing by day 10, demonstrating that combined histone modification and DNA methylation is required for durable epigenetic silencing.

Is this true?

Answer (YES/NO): NO